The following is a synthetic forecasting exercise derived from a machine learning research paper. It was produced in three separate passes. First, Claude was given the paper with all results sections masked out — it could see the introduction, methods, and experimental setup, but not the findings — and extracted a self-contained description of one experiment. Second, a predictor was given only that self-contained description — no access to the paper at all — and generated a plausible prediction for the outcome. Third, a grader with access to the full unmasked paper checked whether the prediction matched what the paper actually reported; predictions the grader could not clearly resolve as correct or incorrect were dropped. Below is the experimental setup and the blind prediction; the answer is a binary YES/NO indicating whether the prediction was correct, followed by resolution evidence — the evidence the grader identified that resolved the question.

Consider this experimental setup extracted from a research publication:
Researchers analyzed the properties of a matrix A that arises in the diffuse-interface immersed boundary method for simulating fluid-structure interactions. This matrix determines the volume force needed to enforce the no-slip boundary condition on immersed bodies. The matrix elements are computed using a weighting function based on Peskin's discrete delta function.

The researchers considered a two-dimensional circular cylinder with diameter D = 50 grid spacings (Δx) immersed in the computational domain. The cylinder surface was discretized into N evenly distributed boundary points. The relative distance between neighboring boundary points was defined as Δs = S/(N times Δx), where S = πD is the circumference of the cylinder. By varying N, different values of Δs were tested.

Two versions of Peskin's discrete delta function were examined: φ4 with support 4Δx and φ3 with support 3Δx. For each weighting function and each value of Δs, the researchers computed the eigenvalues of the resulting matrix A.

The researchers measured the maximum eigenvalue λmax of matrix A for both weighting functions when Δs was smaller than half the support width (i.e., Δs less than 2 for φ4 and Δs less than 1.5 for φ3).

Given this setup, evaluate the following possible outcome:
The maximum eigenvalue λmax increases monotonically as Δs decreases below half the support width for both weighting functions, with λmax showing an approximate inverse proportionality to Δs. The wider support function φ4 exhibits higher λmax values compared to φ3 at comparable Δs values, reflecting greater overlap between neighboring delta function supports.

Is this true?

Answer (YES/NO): NO